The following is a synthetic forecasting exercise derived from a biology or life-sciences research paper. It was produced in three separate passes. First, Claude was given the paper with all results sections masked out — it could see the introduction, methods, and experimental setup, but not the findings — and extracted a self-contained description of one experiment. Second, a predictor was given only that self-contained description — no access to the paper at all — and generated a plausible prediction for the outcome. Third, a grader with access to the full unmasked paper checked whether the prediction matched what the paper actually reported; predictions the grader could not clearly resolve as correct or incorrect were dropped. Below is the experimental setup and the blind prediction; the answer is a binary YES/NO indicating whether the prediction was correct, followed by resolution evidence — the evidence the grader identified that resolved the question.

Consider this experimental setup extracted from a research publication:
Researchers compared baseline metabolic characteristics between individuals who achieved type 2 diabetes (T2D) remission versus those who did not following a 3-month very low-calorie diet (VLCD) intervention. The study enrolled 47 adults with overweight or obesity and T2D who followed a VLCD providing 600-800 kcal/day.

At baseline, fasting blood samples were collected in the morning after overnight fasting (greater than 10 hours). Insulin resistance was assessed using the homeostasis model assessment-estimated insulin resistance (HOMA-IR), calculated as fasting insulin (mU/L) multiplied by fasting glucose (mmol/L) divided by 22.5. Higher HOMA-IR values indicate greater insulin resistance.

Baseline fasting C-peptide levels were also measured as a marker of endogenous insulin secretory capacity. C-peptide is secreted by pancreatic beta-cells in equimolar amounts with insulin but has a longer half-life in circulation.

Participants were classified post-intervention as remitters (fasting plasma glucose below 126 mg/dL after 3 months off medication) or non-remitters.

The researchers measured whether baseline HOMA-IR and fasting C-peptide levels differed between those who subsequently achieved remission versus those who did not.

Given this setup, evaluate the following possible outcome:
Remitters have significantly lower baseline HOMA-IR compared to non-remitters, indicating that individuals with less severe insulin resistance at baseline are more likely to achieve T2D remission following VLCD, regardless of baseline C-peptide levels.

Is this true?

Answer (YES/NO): NO